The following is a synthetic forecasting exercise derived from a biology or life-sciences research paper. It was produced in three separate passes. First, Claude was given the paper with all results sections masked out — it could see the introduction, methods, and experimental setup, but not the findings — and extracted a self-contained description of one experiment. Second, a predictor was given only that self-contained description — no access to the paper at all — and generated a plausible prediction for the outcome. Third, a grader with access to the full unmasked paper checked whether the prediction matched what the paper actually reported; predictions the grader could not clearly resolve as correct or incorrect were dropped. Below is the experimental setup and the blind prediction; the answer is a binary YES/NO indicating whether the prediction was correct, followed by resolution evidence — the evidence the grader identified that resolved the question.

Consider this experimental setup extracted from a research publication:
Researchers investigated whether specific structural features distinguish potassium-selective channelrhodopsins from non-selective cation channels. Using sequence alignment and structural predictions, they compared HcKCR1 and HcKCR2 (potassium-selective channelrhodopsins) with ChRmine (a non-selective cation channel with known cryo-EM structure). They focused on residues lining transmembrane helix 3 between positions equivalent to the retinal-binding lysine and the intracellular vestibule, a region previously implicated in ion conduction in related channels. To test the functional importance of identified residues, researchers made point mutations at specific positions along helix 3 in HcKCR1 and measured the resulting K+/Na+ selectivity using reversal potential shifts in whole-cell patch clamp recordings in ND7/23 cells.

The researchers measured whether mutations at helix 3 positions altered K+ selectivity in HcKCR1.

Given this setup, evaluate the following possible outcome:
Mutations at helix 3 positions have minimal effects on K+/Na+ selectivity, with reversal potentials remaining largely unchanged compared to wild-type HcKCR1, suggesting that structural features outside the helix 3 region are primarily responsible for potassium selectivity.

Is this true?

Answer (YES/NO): NO